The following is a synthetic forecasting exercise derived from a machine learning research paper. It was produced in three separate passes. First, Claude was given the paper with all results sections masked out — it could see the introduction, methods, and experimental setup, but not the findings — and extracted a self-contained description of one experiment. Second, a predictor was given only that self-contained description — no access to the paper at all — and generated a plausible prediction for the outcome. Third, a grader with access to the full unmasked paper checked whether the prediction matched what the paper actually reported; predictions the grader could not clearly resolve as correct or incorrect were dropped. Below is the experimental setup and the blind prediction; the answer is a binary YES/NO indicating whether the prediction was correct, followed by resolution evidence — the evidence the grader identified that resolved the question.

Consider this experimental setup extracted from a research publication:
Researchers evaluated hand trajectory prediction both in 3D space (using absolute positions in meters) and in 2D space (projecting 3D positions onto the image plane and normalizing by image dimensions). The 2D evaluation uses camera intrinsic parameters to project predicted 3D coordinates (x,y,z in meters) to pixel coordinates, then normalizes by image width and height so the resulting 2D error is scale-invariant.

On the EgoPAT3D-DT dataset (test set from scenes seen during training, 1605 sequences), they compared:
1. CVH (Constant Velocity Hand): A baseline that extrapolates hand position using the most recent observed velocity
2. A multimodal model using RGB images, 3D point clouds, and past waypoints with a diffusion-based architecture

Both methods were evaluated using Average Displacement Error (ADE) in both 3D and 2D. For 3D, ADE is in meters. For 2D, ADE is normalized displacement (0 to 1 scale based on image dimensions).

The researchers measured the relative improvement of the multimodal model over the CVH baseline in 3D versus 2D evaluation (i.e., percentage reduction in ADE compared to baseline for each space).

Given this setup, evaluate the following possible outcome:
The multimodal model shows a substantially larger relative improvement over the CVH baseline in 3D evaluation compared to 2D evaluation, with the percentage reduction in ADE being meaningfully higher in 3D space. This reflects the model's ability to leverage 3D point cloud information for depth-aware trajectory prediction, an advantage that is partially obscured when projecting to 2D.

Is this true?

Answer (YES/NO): YES